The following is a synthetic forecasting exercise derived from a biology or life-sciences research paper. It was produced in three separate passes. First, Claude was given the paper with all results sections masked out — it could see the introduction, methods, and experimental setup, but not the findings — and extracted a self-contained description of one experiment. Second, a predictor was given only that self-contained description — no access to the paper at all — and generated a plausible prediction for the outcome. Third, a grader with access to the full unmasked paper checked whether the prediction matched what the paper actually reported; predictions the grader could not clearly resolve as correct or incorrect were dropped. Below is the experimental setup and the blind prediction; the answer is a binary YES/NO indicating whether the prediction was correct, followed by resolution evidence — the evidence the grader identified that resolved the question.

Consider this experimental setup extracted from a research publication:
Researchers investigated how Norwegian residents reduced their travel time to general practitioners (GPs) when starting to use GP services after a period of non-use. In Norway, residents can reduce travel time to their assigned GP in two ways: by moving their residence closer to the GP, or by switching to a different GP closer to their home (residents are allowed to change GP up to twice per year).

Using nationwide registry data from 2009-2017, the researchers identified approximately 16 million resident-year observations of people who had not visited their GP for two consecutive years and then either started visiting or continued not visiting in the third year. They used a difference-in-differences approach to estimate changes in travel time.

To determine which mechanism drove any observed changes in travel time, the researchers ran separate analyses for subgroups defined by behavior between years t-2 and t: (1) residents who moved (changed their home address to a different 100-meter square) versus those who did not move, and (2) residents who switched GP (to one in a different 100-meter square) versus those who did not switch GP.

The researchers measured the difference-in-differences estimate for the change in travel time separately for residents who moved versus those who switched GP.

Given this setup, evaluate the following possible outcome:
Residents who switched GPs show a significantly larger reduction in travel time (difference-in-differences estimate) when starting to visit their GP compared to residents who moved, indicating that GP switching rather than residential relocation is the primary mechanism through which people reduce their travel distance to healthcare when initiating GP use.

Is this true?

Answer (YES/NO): NO